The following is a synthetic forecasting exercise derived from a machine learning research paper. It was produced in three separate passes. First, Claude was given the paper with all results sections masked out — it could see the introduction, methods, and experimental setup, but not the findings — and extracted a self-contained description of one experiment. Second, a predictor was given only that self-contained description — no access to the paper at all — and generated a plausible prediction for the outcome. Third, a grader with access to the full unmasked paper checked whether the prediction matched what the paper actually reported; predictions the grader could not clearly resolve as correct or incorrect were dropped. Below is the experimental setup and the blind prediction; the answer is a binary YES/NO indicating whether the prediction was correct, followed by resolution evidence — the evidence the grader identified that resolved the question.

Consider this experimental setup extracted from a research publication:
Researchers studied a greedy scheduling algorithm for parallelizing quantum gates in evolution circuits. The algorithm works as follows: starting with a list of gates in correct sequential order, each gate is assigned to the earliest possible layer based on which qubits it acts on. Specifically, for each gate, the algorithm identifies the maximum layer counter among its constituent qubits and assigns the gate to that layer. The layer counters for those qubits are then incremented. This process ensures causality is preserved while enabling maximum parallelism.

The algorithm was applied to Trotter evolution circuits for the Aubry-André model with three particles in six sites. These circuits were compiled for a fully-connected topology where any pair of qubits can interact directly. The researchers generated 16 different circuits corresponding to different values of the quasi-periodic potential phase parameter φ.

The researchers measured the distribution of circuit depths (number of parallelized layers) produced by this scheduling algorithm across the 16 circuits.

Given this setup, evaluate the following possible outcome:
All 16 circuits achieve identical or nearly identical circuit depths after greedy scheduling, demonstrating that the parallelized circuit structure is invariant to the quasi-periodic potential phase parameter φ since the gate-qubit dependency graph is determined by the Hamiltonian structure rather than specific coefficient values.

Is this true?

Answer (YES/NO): NO